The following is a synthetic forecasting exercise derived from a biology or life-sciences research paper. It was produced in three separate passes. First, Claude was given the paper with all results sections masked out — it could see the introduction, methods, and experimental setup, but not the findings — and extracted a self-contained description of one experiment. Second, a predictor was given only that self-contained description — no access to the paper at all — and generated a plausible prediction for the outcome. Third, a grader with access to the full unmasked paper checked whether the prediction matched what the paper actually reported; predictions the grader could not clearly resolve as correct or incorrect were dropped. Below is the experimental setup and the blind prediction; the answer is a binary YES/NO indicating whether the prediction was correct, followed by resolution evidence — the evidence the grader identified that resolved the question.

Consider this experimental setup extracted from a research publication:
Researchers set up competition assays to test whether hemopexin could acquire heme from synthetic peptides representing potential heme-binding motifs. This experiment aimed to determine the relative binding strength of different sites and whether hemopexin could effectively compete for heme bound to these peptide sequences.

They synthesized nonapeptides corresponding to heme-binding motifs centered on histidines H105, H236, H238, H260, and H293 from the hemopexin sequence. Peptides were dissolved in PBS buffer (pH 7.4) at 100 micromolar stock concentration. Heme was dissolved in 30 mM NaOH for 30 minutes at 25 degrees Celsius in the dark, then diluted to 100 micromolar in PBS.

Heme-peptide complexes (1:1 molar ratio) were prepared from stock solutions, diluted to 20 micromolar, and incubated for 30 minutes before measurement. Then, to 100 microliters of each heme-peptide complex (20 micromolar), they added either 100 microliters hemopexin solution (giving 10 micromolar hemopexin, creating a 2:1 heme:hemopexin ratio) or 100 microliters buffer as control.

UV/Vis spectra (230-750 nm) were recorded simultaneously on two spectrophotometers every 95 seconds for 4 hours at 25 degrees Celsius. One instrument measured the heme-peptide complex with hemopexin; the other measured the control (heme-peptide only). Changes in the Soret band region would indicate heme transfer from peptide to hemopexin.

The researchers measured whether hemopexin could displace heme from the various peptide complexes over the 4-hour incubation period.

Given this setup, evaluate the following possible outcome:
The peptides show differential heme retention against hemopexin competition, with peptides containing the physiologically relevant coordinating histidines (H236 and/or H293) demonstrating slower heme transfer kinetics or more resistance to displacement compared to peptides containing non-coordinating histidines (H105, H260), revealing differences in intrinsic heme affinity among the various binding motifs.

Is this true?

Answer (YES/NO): NO